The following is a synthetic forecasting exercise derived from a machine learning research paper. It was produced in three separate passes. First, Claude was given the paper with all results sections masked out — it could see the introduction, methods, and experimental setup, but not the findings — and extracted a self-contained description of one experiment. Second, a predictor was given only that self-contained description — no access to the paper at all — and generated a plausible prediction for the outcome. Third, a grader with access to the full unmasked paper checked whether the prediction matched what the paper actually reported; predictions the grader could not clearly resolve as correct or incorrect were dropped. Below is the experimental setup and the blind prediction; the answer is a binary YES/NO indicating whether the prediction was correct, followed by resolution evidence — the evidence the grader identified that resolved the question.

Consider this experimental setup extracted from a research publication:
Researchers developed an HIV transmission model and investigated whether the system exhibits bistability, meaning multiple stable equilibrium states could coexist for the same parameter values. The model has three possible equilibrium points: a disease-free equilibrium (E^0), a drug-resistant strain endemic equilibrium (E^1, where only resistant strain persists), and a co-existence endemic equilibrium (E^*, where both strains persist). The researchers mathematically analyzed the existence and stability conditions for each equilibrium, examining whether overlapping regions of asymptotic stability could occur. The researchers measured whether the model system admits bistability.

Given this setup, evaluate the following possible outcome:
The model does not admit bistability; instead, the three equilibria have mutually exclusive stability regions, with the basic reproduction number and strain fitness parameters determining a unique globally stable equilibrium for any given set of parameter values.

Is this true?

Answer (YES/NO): YES